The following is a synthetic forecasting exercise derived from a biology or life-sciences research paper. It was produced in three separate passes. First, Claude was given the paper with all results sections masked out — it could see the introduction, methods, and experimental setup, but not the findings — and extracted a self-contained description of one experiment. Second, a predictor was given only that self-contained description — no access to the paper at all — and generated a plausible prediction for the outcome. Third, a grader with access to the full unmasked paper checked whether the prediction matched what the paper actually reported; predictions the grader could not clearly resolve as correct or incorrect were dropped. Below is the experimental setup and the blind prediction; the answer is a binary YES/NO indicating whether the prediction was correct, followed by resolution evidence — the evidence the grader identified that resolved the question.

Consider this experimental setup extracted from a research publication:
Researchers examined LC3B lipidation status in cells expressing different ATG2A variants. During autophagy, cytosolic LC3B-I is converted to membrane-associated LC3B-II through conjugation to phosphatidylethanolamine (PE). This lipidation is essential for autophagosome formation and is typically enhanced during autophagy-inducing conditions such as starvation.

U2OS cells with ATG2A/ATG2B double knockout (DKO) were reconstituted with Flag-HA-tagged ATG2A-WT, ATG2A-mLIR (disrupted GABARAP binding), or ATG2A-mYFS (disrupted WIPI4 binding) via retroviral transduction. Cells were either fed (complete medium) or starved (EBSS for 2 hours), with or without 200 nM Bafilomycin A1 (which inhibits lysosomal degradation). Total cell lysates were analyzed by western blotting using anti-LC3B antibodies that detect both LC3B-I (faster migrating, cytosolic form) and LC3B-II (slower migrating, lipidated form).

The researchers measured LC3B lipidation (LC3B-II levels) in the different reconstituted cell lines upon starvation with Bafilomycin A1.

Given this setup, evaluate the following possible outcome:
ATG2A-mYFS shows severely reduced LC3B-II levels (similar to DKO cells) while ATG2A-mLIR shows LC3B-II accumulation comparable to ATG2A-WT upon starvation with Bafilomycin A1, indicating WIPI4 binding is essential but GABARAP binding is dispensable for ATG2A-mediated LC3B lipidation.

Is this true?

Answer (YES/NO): NO